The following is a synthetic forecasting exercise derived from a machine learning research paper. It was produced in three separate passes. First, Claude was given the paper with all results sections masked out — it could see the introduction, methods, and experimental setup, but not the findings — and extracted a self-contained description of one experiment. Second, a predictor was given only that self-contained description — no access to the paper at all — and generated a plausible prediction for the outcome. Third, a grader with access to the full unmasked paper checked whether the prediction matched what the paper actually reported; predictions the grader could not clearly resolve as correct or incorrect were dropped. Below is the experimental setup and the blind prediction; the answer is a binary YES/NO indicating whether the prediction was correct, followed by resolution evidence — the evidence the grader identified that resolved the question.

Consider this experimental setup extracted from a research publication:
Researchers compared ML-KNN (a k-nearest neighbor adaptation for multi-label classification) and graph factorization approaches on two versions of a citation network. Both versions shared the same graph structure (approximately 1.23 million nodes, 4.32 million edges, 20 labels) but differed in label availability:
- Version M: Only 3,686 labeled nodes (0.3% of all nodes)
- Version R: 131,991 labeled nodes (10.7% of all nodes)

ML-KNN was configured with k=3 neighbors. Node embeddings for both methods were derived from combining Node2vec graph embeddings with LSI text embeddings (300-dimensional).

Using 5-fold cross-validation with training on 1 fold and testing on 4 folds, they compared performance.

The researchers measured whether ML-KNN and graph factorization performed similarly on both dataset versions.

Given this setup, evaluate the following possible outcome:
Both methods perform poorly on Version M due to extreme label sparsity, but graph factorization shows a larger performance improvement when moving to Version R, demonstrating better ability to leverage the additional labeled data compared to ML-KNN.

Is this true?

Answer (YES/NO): NO